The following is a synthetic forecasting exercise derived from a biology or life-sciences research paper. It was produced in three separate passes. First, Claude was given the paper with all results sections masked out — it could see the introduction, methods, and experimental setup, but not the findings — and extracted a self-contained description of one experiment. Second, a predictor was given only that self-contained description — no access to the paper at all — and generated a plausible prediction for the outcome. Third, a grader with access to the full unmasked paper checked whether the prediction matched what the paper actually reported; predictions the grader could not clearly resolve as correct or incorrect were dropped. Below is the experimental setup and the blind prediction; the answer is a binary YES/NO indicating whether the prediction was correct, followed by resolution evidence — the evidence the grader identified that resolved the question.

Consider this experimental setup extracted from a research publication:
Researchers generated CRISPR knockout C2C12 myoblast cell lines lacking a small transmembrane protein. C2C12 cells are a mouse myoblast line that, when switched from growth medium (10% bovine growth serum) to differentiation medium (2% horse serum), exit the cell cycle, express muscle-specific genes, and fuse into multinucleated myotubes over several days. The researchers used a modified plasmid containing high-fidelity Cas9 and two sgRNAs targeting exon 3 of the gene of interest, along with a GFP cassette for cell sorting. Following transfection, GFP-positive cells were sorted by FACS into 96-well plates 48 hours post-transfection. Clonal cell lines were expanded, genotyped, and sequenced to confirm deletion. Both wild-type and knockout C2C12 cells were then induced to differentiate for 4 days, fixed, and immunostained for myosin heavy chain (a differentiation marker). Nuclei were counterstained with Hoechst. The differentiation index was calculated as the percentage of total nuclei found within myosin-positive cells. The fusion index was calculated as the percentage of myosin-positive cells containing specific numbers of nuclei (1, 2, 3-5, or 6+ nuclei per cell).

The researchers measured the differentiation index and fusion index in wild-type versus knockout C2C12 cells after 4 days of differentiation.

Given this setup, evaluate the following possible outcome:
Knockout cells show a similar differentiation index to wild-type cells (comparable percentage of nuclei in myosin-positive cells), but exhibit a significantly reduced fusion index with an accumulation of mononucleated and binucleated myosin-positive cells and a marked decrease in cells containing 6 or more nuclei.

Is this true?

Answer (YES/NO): NO